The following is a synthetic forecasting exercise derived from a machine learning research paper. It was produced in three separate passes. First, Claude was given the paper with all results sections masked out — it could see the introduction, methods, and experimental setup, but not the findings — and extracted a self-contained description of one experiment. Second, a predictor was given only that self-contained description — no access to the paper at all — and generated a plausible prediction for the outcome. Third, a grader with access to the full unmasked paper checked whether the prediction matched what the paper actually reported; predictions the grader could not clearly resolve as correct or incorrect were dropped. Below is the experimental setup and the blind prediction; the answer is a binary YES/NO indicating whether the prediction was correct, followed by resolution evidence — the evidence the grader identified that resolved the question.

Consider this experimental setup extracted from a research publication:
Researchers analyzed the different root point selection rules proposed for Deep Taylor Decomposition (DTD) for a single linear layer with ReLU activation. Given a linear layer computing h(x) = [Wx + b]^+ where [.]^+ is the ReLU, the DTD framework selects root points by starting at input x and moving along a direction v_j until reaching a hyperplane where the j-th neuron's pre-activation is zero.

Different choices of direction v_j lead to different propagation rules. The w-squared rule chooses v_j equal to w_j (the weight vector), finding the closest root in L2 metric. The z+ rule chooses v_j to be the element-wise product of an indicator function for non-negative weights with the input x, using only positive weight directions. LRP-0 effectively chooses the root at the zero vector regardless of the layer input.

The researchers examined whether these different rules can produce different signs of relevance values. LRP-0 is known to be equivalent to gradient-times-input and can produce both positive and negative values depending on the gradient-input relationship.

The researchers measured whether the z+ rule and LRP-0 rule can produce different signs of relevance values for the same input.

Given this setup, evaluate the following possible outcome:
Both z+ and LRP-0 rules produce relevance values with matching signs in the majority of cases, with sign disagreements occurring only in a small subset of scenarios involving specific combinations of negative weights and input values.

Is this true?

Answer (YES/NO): NO